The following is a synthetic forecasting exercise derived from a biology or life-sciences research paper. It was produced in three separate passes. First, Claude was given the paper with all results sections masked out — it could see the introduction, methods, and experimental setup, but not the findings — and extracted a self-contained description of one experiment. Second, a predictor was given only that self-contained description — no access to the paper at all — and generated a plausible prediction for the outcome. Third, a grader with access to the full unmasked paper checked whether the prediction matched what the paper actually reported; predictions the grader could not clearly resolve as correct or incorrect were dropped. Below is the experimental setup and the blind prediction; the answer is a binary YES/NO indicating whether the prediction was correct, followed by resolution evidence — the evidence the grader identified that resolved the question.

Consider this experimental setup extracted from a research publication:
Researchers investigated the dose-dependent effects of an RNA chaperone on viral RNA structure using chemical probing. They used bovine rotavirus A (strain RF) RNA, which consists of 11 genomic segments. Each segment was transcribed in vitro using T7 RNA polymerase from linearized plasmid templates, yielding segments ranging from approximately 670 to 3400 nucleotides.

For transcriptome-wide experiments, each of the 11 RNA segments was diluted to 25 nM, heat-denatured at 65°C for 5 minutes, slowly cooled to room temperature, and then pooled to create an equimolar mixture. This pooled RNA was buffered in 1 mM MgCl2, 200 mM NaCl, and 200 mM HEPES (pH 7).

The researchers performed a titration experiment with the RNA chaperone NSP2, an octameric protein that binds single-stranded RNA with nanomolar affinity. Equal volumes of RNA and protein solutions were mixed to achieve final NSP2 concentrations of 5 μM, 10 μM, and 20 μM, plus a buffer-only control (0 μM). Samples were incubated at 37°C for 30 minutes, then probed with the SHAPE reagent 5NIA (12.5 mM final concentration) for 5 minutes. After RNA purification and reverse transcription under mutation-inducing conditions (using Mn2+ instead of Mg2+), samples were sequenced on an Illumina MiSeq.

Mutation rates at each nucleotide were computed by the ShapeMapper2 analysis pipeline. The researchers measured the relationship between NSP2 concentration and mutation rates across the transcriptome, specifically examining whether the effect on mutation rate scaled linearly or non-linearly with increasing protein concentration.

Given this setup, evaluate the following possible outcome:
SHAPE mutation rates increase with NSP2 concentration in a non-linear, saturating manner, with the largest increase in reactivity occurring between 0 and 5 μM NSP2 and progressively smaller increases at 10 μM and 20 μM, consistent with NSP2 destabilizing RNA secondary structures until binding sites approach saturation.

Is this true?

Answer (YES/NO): NO